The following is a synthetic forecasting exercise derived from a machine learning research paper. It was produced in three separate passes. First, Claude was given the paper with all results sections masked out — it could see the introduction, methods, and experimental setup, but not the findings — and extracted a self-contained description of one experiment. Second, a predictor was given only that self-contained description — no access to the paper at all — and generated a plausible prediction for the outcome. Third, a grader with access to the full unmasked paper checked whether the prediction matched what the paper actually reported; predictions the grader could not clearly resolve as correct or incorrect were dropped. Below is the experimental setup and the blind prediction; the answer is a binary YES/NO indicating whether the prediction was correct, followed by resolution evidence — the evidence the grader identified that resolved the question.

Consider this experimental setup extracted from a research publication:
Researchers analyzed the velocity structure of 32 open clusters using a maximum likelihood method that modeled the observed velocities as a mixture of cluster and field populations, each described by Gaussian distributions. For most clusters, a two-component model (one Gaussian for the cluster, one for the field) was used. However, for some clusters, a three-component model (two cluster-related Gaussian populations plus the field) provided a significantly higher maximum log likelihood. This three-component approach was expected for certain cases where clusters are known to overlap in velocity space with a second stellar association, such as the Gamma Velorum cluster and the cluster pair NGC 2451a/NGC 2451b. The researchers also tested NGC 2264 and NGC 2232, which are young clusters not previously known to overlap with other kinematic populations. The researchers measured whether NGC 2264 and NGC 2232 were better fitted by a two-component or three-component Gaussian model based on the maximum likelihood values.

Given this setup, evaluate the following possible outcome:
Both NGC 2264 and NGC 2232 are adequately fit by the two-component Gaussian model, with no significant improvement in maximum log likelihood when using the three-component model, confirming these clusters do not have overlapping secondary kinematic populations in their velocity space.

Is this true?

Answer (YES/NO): NO